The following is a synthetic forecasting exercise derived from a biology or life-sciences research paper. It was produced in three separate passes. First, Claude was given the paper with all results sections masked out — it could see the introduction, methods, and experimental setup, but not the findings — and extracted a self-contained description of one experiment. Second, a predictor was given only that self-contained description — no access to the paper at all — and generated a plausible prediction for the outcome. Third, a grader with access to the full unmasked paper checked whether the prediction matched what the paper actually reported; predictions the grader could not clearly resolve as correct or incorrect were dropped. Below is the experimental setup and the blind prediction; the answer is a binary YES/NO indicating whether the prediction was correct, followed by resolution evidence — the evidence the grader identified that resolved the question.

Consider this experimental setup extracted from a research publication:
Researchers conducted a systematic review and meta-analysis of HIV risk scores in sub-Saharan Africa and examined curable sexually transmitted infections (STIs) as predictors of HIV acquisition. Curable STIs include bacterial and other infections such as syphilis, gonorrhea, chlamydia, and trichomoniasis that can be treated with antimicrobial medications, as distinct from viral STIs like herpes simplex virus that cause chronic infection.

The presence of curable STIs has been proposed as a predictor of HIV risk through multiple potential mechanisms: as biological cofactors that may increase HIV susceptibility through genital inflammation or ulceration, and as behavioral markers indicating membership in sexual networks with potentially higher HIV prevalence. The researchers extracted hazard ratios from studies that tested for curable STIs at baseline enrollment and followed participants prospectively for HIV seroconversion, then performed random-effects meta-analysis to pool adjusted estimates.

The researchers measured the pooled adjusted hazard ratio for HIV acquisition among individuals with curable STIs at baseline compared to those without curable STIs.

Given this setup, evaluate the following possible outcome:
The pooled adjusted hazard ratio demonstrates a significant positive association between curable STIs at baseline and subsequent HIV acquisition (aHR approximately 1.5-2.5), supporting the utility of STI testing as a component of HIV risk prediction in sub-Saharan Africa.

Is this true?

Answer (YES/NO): NO